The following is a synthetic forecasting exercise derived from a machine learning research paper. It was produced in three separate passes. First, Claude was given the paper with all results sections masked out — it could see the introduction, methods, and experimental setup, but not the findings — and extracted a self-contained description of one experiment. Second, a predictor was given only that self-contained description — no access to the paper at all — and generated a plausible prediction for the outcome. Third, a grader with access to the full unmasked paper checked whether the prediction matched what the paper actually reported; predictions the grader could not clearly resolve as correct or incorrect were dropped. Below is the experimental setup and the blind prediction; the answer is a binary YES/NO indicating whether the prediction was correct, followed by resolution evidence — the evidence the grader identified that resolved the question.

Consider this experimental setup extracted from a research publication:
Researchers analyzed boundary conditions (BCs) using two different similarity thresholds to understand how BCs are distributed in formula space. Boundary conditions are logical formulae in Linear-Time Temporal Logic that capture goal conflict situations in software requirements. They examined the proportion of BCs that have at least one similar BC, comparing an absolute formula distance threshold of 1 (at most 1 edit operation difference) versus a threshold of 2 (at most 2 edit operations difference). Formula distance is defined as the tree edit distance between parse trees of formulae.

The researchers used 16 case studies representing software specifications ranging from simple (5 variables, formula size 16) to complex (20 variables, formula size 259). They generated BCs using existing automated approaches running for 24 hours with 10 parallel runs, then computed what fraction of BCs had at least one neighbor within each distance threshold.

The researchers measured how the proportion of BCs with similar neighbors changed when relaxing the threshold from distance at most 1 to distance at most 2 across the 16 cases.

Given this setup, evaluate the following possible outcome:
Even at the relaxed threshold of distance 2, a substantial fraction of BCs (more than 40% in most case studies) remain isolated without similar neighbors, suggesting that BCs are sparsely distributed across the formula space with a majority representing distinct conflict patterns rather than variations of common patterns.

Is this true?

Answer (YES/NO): NO